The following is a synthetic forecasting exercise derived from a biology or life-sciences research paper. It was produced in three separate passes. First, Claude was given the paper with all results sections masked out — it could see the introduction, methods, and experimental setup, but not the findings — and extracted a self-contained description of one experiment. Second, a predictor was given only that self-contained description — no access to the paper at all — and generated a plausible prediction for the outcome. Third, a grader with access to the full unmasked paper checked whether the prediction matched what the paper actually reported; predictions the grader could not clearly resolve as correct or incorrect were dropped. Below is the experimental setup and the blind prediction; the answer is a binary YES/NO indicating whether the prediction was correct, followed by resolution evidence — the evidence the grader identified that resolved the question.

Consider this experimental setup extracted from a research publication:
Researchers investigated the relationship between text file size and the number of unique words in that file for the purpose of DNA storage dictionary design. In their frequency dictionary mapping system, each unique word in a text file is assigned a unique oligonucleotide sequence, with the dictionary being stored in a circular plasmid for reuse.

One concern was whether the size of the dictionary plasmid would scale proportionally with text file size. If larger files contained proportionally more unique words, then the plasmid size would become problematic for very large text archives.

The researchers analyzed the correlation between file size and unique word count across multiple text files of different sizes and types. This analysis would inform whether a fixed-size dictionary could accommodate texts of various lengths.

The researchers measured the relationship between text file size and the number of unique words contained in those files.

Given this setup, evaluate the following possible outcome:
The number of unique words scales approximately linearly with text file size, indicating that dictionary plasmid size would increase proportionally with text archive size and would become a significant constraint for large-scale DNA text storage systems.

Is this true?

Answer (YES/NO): NO